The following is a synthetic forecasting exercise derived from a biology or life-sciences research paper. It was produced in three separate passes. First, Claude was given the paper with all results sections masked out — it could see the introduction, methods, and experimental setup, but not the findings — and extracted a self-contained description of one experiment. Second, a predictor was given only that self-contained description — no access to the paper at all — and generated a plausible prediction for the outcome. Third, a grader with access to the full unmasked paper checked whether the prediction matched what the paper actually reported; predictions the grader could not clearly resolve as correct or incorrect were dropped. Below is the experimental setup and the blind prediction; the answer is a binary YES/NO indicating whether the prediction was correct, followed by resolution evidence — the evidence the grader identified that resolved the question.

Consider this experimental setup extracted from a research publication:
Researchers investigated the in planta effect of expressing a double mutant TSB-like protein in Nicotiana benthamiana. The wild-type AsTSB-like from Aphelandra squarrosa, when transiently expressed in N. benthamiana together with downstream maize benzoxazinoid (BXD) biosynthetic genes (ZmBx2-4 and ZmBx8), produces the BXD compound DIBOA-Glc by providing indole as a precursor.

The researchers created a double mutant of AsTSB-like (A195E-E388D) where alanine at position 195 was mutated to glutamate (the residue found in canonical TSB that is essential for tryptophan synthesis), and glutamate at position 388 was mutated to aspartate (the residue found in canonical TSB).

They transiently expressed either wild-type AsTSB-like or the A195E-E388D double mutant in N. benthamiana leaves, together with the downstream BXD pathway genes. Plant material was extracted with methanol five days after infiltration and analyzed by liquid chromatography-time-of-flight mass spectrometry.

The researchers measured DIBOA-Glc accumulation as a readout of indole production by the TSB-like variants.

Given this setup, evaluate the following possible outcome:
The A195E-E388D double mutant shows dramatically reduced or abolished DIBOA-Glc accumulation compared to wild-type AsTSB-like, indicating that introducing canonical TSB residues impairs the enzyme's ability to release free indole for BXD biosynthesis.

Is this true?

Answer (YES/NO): YES